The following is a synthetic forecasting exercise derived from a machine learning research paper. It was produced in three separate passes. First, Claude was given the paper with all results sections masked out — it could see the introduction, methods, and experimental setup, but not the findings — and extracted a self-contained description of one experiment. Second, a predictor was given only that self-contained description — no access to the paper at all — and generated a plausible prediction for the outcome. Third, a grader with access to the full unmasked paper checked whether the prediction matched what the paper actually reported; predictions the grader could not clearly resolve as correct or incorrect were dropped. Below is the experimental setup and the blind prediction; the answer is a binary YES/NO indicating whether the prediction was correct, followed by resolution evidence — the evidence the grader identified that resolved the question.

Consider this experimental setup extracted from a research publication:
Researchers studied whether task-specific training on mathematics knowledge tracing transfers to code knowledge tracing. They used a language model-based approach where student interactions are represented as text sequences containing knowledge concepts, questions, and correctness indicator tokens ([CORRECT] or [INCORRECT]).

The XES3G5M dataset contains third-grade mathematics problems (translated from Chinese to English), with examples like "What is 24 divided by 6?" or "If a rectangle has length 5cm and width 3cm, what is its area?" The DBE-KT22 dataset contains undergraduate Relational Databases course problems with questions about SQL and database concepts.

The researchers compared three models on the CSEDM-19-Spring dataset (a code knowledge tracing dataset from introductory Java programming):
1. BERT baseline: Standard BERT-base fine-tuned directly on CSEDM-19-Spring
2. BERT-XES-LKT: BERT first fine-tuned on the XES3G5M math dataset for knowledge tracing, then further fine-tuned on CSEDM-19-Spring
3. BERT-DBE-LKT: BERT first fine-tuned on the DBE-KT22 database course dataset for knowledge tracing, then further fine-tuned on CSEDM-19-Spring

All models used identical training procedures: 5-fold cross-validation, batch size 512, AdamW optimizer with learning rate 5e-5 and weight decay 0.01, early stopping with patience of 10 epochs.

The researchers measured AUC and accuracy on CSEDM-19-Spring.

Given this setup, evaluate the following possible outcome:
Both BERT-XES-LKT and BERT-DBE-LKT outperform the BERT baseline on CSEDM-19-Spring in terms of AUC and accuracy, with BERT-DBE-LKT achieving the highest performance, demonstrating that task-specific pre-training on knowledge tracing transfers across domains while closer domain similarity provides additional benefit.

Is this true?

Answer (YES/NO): NO